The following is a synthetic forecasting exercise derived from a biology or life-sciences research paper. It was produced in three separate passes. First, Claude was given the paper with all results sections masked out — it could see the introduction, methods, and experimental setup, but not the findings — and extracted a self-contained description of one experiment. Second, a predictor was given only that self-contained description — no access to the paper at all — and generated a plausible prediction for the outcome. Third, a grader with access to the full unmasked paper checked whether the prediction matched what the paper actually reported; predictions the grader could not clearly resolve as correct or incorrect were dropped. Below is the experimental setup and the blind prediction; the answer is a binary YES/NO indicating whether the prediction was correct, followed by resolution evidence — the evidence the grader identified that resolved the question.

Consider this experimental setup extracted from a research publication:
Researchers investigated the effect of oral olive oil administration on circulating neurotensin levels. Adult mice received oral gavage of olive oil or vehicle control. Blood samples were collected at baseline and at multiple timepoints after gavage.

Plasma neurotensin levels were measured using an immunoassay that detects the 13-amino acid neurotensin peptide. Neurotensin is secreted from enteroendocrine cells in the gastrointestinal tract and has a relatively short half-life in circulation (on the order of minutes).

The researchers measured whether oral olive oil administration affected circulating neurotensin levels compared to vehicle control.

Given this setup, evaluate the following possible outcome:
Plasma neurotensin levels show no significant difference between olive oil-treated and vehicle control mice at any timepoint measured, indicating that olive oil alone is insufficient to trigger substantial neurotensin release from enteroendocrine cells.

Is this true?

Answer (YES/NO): NO